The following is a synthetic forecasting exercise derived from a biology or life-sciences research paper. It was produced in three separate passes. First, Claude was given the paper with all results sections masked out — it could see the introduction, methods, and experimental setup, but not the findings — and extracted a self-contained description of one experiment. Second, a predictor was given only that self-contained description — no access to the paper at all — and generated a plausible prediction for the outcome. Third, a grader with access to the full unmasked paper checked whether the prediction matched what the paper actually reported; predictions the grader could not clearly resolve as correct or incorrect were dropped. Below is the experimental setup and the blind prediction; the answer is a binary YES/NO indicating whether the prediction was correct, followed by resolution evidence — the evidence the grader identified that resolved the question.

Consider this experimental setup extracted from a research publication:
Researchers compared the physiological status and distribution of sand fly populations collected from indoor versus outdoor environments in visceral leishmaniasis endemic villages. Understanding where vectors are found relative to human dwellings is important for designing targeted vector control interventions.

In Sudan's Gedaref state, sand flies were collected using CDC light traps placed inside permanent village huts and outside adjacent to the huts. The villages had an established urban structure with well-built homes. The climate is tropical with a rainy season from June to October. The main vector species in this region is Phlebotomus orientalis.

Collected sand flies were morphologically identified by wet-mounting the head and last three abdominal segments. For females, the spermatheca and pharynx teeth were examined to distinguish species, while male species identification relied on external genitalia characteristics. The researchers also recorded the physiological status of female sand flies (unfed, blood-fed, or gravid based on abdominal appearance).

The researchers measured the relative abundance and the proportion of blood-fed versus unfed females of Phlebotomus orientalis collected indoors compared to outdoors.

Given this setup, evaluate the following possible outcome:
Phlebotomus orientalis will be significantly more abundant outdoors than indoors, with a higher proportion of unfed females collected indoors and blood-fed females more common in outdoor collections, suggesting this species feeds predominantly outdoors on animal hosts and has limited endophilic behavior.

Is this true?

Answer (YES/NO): NO